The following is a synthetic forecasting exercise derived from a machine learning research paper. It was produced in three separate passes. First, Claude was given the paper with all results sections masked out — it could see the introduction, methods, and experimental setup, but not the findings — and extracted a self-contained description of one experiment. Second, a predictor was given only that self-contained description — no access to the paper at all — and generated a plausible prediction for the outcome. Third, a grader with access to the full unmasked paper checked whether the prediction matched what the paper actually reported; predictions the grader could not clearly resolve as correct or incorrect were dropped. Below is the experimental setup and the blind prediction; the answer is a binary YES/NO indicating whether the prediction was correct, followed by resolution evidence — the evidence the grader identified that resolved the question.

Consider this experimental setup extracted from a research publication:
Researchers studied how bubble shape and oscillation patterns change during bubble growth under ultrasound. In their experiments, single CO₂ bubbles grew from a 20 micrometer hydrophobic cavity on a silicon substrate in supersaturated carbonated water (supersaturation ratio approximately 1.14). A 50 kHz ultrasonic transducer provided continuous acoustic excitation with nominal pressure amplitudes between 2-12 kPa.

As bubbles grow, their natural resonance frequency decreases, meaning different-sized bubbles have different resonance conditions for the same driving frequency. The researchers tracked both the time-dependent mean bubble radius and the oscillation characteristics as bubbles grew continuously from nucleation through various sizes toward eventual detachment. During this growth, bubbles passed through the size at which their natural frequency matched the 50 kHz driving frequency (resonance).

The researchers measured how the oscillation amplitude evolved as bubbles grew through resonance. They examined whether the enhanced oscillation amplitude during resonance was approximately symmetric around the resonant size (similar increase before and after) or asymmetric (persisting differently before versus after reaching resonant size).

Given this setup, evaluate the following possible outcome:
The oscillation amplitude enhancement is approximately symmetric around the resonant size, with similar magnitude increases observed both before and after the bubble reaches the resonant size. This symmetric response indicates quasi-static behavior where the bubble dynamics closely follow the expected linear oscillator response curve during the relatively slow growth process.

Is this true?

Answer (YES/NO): YES